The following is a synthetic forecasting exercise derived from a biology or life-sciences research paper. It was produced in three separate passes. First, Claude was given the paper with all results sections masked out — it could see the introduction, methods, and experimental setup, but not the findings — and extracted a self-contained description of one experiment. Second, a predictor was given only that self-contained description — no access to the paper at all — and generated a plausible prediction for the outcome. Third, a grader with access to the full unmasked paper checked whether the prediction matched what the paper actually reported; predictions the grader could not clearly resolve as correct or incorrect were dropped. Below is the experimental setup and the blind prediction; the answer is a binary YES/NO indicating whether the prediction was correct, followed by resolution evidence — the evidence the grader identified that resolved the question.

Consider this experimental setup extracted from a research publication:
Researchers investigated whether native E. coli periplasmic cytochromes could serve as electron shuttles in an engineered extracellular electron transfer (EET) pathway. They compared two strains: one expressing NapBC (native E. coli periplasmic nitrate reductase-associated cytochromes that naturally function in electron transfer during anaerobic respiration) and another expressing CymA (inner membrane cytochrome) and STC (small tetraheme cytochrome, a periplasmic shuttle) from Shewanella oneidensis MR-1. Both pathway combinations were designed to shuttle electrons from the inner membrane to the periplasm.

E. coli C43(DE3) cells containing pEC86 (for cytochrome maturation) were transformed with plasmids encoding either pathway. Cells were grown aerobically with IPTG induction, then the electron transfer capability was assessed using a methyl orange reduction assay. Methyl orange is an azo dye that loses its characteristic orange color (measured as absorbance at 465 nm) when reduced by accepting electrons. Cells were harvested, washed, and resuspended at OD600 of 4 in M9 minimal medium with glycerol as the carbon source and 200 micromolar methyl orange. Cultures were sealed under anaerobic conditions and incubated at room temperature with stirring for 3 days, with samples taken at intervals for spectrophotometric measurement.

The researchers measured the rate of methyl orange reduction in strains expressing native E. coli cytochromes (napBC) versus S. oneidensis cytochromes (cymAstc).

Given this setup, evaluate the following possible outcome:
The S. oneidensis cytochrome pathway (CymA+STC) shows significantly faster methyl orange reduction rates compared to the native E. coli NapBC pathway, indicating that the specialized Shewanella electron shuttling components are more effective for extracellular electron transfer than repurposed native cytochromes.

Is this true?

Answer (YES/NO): YES